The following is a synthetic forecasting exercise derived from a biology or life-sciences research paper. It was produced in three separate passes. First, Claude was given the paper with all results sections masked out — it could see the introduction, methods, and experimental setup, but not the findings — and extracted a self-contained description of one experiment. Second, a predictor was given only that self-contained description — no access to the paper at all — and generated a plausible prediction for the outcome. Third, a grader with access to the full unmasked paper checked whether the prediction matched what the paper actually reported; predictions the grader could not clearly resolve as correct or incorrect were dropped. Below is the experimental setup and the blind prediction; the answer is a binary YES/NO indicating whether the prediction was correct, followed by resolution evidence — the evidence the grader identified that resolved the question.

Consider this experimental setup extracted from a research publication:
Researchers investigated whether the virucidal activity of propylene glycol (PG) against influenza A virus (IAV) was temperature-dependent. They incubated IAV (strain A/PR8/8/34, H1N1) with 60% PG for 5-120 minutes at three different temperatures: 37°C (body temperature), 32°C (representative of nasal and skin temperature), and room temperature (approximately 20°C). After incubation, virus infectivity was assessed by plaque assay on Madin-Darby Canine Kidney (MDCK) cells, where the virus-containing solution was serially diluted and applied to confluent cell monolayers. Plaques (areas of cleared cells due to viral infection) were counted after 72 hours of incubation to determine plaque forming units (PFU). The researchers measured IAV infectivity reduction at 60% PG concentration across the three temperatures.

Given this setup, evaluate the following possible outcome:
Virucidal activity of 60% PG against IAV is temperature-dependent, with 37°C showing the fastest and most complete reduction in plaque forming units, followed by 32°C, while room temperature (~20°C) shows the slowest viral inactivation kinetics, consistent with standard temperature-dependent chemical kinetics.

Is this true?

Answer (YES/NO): YES